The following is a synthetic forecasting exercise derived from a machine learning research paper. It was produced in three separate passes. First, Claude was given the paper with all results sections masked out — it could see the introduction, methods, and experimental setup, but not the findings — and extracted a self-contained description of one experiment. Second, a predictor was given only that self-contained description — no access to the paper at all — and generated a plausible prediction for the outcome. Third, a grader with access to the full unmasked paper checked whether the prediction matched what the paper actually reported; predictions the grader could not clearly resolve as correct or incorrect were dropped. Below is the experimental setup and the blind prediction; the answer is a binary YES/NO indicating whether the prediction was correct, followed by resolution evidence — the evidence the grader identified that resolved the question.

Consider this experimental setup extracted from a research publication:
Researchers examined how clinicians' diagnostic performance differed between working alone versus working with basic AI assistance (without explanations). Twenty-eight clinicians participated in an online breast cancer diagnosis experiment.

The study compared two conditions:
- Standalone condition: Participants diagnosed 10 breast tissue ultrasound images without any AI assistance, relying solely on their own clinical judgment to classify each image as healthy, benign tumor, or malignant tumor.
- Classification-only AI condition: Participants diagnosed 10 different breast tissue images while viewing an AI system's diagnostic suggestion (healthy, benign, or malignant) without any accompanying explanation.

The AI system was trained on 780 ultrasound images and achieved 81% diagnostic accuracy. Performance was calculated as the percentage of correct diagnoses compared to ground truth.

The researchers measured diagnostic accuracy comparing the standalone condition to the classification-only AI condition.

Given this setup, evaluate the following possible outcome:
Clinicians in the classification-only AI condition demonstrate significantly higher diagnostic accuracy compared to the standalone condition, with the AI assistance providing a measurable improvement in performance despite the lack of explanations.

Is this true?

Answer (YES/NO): YES